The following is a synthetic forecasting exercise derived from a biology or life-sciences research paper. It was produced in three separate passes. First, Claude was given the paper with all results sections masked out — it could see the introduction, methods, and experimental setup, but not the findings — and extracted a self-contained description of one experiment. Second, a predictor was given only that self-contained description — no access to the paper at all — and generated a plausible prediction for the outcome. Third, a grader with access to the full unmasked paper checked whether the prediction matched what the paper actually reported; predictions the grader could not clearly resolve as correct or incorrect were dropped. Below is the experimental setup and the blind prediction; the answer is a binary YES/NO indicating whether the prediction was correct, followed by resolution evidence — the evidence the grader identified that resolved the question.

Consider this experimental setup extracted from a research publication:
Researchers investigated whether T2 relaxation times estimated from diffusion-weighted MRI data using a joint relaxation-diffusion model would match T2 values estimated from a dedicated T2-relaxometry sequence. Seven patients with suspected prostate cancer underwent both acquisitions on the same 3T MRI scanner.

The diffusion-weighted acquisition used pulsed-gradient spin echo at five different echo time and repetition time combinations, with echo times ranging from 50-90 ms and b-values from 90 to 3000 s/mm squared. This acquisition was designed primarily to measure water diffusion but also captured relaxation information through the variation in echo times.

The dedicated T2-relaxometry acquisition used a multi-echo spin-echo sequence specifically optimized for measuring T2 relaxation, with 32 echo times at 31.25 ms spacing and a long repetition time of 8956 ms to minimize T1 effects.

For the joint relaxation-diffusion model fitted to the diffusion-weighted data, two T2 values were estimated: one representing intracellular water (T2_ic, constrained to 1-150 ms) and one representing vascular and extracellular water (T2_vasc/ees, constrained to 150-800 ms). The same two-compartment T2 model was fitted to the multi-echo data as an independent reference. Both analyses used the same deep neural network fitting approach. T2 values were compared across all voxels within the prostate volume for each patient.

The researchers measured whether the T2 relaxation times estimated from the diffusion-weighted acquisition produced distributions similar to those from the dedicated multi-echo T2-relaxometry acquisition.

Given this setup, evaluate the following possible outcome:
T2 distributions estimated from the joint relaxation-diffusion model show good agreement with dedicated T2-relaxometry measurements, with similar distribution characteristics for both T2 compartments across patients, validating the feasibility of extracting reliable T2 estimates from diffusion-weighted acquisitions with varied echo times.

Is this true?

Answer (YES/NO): YES